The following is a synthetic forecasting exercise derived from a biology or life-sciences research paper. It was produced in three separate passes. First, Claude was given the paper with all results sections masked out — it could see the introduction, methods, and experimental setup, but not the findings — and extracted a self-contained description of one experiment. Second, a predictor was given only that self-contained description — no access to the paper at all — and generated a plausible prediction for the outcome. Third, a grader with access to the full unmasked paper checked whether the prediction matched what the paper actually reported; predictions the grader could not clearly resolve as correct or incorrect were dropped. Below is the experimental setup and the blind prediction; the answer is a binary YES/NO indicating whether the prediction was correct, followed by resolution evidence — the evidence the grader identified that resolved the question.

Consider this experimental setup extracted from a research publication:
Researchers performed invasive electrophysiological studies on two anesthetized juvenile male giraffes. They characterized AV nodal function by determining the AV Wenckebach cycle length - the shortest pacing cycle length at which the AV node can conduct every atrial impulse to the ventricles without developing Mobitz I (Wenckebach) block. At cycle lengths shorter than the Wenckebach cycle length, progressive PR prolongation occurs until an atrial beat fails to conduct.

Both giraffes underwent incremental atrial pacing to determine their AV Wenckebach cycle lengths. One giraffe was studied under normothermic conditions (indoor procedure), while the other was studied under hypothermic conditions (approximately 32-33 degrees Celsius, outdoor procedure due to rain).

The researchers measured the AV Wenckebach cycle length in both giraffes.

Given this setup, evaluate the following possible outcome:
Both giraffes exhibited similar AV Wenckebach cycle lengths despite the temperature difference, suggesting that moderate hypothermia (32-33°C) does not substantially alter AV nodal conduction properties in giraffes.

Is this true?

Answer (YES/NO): NO